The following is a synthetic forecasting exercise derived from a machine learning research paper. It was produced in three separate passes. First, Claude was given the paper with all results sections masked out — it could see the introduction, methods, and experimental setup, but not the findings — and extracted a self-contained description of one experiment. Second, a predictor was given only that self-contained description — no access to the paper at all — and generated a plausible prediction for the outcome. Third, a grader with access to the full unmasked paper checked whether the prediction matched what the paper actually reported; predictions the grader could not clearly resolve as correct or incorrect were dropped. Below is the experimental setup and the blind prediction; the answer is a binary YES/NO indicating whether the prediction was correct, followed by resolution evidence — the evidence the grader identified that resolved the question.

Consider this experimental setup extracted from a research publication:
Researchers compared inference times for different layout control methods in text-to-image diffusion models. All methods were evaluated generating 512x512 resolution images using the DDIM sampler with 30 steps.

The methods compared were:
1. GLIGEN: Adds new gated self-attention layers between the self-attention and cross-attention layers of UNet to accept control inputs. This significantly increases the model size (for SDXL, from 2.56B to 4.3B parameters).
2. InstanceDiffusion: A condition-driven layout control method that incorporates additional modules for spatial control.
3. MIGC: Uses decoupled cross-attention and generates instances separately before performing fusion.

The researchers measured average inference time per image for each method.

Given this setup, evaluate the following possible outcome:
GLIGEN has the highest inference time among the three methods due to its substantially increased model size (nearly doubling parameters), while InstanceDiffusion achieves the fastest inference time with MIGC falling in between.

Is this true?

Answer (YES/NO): NO